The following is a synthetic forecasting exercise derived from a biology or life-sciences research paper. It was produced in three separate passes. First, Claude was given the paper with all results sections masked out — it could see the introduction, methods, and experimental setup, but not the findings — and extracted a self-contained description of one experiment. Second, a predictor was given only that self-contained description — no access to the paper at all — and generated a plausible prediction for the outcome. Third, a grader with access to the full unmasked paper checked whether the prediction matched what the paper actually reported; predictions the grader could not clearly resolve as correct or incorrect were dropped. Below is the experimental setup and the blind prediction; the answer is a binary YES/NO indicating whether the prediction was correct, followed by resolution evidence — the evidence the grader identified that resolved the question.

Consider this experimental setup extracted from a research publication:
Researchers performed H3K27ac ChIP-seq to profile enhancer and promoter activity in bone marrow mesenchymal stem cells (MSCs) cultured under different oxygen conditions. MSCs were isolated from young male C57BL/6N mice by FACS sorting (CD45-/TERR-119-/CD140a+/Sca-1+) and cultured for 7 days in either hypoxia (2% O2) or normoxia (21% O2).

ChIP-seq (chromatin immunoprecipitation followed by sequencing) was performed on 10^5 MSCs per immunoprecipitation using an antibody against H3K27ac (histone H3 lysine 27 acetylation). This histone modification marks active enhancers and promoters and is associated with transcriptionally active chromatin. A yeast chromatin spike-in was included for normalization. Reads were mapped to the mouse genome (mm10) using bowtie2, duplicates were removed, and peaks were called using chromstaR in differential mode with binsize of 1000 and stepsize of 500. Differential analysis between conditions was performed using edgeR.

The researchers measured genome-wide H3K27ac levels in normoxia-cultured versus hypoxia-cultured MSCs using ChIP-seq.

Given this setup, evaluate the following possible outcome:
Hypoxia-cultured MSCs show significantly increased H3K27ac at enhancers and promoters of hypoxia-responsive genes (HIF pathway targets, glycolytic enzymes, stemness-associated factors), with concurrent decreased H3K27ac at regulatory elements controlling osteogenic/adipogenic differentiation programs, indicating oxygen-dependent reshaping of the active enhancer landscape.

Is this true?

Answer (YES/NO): NO